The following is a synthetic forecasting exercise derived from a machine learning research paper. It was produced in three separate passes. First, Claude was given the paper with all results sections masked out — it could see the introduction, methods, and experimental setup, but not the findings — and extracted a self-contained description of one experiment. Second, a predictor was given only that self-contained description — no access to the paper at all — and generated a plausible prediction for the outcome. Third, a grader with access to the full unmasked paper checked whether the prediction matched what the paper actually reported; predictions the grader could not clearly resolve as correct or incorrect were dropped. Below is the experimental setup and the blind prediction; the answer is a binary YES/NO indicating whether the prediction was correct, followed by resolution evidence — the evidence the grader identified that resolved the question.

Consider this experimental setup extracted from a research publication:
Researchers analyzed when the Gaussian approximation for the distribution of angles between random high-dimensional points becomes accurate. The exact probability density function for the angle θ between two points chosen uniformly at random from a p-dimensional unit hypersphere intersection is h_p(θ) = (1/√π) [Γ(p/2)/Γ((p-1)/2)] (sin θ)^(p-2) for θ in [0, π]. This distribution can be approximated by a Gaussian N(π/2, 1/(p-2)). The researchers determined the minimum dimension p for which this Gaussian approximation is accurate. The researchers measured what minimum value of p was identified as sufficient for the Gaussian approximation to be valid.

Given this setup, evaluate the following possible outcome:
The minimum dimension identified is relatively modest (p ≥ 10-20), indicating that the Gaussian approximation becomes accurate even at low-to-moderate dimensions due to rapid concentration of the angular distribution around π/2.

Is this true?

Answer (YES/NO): NO